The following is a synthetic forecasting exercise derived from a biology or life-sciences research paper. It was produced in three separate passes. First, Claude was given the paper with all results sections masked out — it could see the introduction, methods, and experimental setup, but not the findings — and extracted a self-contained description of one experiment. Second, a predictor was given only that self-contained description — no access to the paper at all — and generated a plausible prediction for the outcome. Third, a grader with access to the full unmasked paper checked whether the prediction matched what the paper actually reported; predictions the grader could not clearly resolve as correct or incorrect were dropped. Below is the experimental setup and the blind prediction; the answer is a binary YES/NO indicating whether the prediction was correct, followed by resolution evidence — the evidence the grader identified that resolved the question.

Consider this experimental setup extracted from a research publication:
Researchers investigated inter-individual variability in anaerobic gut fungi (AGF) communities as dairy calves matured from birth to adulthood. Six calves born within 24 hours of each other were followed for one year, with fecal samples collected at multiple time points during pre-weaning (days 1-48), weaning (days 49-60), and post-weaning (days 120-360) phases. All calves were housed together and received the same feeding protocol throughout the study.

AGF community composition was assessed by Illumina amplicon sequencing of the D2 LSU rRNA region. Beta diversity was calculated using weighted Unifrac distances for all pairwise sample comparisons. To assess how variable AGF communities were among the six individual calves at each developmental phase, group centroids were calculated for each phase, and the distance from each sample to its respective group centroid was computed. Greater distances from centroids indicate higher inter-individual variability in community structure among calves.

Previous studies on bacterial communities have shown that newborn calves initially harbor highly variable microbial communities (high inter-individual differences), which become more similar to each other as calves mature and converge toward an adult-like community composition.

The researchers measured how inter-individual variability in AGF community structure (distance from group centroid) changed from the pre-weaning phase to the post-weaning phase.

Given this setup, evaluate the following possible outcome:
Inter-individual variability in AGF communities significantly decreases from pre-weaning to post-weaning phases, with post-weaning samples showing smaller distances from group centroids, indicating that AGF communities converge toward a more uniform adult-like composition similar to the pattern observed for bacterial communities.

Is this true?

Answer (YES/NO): NO